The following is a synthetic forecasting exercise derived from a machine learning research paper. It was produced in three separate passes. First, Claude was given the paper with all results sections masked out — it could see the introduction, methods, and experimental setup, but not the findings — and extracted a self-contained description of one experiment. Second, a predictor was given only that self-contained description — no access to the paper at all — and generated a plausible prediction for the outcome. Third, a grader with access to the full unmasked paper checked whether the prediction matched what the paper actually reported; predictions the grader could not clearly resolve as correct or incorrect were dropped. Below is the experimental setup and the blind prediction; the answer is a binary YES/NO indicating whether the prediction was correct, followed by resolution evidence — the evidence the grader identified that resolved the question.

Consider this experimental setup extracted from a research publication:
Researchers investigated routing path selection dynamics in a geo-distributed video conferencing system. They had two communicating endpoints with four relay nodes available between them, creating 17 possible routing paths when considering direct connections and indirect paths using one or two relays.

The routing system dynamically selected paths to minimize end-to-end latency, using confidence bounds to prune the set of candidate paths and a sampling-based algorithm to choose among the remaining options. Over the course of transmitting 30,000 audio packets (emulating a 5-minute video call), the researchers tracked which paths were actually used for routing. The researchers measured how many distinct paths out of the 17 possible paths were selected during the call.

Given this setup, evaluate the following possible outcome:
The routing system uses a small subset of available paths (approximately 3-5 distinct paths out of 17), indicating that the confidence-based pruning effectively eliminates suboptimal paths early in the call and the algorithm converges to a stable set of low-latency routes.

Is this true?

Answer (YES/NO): YES